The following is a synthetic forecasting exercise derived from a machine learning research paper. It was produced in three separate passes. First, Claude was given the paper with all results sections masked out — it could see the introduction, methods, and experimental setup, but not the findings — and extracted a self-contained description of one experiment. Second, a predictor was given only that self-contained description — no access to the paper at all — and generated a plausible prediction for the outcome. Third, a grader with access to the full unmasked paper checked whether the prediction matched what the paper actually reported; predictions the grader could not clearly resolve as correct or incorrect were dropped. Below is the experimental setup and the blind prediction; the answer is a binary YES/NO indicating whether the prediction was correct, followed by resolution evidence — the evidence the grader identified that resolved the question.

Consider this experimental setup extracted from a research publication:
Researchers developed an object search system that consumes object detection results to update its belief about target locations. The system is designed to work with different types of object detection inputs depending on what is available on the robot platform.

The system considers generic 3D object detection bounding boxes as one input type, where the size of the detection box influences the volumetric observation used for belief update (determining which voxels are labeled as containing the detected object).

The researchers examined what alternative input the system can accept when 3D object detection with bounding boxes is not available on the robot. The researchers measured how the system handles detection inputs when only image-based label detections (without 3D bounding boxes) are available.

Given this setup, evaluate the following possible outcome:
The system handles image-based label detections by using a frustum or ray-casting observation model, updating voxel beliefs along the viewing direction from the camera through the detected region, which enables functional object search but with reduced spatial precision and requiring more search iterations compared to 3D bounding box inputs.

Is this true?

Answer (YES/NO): NO